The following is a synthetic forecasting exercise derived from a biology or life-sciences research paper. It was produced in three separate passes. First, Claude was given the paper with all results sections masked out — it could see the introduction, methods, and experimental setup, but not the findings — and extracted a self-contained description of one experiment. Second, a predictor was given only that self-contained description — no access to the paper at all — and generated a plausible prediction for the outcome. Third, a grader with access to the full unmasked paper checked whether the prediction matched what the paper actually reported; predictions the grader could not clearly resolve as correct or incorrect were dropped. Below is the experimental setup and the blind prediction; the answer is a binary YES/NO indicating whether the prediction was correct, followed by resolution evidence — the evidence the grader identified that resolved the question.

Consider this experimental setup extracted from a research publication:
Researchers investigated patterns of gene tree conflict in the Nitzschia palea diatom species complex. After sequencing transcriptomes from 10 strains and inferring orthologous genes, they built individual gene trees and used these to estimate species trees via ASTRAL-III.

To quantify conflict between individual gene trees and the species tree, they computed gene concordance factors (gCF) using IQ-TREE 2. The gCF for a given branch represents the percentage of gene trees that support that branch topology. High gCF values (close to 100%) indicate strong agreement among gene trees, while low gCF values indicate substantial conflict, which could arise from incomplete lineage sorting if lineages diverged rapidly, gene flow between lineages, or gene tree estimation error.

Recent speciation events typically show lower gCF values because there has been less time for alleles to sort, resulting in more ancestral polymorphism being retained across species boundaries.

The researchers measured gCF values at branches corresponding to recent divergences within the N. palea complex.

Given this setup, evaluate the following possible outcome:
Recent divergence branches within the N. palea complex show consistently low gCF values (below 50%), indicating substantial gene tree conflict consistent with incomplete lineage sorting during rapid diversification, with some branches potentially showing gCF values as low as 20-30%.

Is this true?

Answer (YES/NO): NO